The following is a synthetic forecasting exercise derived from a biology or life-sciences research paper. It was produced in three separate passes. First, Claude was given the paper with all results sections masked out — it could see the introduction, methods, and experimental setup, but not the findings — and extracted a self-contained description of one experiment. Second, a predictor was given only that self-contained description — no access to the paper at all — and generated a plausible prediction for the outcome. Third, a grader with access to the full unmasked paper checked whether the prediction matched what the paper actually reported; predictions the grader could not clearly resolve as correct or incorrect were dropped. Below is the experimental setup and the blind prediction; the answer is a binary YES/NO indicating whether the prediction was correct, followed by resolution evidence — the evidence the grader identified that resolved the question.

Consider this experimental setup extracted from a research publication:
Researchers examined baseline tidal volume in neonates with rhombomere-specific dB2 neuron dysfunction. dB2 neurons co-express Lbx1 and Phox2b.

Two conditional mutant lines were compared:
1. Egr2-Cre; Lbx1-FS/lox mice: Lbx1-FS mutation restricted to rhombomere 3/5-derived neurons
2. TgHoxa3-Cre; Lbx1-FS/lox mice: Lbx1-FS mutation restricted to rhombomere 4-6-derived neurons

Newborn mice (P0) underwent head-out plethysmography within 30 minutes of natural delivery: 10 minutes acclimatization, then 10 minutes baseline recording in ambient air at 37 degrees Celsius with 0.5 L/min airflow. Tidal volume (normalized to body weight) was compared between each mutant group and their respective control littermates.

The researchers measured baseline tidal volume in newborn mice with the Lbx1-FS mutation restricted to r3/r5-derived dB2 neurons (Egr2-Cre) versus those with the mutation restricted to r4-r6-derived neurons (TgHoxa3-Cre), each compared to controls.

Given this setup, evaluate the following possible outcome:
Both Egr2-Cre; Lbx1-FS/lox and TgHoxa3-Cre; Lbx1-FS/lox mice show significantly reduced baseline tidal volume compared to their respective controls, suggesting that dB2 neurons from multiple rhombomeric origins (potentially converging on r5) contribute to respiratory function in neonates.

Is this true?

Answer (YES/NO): NO